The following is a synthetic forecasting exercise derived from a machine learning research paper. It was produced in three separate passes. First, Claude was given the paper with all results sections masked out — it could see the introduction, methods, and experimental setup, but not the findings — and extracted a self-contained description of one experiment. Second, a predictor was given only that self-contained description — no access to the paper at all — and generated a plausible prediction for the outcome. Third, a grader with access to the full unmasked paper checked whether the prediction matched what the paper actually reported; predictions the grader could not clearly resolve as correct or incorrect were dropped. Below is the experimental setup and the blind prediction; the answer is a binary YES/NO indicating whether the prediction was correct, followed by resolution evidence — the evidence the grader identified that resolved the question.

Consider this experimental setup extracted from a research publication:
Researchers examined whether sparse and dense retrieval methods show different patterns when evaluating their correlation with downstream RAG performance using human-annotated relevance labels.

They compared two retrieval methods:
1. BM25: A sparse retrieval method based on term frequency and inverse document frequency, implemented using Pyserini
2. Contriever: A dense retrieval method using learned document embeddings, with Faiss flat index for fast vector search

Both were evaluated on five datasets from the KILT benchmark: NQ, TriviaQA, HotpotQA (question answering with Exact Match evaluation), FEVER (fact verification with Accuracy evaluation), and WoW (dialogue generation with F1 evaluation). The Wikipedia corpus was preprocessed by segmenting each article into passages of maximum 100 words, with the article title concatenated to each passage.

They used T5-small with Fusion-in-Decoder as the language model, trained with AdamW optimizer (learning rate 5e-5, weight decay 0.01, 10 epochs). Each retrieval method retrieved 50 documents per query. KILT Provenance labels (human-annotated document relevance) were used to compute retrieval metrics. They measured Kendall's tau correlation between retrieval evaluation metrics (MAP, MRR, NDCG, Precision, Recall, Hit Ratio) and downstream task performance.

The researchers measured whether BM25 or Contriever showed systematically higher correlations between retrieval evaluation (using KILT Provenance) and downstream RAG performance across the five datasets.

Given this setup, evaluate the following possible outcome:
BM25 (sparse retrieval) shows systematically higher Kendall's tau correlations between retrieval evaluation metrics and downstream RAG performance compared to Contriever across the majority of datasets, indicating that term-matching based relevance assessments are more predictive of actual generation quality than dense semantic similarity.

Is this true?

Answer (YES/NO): NO